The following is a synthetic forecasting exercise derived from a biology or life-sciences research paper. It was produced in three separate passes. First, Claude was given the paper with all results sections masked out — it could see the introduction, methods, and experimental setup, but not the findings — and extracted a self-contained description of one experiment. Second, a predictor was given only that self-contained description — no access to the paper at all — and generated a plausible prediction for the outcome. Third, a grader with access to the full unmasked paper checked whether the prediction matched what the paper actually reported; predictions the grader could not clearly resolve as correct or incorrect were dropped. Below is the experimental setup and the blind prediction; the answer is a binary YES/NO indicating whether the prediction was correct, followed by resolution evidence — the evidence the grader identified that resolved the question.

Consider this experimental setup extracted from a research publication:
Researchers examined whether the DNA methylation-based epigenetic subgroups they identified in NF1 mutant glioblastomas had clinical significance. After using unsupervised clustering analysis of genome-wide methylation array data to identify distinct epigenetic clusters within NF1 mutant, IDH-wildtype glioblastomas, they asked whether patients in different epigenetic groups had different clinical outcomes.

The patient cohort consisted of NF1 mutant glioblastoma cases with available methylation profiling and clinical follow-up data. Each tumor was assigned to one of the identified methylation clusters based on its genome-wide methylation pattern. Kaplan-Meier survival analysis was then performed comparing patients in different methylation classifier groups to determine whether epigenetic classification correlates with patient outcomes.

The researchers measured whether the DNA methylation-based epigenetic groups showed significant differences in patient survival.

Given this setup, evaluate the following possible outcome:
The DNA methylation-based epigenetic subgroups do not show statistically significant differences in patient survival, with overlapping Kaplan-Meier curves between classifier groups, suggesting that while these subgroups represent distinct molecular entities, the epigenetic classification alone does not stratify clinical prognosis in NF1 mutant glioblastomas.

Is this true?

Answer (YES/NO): YES